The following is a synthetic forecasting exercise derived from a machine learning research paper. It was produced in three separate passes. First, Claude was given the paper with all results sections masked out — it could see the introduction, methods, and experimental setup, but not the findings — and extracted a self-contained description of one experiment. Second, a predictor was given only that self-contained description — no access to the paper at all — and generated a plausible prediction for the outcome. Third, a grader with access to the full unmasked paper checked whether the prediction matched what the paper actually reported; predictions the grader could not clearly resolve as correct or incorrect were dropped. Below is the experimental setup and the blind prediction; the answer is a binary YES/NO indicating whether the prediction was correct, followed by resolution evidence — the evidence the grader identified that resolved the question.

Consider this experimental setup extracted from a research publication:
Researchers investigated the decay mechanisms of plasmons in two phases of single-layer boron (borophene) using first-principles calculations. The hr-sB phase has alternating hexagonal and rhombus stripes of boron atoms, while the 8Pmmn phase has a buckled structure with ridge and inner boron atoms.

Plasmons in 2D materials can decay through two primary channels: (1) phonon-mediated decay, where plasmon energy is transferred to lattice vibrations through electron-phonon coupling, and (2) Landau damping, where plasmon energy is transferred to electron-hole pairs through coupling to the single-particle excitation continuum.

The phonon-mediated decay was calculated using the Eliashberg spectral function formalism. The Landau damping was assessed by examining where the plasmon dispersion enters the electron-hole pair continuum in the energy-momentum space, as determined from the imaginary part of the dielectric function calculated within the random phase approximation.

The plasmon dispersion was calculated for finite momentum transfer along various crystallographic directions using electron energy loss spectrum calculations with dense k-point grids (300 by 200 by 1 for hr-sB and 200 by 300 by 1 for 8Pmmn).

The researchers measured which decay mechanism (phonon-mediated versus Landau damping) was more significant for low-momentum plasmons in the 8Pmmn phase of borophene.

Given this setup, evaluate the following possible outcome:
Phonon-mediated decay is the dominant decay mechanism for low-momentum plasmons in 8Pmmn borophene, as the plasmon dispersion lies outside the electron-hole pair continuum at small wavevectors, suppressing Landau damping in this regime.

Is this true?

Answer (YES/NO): NO